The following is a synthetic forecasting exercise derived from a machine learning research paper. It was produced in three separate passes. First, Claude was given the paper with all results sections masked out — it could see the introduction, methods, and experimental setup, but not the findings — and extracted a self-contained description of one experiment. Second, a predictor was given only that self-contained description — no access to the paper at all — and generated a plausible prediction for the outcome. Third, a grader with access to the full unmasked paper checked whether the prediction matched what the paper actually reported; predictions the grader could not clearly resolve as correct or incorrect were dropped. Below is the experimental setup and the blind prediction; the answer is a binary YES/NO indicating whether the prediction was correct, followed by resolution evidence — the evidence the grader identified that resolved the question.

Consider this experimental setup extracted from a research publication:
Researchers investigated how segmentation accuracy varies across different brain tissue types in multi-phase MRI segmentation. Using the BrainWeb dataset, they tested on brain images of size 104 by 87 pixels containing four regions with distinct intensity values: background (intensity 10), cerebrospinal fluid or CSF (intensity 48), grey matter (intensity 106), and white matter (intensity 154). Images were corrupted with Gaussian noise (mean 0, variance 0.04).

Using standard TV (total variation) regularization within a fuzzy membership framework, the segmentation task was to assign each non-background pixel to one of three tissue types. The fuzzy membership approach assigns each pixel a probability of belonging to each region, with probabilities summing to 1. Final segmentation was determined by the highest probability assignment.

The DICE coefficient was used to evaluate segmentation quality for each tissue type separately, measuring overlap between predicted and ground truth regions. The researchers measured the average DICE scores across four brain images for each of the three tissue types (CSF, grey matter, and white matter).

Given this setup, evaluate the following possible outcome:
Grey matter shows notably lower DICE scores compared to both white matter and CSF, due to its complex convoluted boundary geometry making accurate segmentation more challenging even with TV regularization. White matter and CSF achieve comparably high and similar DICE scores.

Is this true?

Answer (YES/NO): NO